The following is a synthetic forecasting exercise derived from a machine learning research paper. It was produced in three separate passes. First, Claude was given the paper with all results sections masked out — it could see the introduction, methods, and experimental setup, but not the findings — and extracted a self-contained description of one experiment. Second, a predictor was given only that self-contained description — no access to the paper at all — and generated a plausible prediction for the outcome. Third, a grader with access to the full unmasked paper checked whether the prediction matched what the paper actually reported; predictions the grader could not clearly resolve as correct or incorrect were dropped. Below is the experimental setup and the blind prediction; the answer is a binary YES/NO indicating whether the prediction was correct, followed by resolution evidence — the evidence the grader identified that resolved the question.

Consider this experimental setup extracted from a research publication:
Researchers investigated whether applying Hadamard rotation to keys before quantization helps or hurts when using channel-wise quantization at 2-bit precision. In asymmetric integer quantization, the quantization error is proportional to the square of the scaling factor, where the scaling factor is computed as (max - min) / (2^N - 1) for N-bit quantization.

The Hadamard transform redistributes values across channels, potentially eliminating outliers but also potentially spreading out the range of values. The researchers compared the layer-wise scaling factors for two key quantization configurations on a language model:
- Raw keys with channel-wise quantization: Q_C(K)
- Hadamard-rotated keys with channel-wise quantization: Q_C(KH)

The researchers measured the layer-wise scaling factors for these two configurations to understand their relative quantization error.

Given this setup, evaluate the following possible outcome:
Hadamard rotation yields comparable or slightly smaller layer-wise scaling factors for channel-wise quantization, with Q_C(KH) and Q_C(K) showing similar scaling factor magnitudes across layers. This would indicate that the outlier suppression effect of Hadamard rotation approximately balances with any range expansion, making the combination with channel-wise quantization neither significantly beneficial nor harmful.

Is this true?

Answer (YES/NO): NO